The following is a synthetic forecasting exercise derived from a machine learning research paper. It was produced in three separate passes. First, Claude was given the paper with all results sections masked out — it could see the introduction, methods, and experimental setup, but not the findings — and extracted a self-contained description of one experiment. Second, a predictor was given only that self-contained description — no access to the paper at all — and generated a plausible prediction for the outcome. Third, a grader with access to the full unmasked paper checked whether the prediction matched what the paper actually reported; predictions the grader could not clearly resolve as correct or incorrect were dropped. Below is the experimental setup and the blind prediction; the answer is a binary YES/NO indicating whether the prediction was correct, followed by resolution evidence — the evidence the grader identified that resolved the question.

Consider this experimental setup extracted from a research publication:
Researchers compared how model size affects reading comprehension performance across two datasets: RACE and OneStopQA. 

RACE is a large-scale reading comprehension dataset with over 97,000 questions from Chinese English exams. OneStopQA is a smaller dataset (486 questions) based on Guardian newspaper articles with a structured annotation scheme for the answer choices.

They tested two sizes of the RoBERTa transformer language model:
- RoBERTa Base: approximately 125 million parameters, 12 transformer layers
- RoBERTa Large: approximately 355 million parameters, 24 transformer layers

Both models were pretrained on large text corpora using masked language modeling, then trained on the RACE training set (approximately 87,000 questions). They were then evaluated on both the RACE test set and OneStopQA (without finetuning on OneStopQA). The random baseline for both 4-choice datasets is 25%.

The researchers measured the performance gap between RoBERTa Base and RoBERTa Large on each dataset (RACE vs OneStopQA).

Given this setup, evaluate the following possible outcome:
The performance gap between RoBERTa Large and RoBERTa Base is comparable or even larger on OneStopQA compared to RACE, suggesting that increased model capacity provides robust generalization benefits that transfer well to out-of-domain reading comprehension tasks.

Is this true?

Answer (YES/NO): YES